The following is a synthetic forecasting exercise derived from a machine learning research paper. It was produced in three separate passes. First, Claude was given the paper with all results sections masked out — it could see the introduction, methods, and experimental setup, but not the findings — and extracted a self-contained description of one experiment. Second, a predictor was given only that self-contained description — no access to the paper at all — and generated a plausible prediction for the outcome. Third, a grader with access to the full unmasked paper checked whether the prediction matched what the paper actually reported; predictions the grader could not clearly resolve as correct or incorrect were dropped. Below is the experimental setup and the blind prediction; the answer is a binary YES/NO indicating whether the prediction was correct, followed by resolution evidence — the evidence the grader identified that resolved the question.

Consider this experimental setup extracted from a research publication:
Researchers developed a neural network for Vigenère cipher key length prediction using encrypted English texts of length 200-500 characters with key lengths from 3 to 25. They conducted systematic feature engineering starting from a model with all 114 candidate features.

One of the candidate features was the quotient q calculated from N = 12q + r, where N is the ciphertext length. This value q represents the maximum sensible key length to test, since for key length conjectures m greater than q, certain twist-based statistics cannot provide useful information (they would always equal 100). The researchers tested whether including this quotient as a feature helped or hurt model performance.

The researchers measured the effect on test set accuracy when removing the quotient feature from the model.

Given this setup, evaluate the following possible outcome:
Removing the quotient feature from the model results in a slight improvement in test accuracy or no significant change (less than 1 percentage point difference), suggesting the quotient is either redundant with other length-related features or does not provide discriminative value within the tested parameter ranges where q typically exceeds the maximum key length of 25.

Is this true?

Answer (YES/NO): YES